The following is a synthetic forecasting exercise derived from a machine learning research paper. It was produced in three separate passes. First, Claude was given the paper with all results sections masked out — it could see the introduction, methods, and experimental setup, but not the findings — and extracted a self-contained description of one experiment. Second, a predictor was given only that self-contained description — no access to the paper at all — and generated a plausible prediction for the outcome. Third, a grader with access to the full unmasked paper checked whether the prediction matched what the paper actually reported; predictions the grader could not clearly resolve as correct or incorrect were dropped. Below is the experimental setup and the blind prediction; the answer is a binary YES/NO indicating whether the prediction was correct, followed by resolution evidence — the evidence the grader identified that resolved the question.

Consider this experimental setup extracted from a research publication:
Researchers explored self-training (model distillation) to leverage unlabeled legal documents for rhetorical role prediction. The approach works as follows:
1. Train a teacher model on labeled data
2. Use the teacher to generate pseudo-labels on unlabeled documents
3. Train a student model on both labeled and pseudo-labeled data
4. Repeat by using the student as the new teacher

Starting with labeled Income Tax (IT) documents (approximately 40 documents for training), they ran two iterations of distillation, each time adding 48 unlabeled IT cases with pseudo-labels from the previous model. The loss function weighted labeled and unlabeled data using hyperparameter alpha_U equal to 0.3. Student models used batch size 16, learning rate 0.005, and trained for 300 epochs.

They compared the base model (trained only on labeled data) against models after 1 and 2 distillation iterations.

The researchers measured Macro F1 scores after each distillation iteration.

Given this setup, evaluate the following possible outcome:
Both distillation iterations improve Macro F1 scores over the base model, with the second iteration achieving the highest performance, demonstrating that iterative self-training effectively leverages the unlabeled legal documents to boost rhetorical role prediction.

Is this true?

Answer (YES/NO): YES